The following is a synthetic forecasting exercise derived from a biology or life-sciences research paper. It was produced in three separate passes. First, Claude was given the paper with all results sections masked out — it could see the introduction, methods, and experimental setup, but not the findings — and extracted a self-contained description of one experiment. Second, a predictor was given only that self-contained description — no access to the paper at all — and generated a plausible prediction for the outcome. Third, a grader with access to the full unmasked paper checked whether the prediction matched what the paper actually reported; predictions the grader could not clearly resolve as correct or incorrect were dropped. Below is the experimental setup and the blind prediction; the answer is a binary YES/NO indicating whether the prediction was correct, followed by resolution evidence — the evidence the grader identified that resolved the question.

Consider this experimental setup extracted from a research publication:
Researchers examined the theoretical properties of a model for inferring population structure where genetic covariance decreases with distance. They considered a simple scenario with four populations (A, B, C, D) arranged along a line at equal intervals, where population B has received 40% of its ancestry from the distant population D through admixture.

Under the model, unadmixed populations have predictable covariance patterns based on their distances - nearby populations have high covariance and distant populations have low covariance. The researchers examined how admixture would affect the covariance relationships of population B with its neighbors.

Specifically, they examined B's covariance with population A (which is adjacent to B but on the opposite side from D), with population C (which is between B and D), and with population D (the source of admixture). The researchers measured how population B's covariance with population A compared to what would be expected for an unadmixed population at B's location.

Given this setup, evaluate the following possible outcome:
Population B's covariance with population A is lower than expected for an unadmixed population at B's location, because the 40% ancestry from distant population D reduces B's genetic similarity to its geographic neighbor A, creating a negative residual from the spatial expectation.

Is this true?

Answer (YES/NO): YES